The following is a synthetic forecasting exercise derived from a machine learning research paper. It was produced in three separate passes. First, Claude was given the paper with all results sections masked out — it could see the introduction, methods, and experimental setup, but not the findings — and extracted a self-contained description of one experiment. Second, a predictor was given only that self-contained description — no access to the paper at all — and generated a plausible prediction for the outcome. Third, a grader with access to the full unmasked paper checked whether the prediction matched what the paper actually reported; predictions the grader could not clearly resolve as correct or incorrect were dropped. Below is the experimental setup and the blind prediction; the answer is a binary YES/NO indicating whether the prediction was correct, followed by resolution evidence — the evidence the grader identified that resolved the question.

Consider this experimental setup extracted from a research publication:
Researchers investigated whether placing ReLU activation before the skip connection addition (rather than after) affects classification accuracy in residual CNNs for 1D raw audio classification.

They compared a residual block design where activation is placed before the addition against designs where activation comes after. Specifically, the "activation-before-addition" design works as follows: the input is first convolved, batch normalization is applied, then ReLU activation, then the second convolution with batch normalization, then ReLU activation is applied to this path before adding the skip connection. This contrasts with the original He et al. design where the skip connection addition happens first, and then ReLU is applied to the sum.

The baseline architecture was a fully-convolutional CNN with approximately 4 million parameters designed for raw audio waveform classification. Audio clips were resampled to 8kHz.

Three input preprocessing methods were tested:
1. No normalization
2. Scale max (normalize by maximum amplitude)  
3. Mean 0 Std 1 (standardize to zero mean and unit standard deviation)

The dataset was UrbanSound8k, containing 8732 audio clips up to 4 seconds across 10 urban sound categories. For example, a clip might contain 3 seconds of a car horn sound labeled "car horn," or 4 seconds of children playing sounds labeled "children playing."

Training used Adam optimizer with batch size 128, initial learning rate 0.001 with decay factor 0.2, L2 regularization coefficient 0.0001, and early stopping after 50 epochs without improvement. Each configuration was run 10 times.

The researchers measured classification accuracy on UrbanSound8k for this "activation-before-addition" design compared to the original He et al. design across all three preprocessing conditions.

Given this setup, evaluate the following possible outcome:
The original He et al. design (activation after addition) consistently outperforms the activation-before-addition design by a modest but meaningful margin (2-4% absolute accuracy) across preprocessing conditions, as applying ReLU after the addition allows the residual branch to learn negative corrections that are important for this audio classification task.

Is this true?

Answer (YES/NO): NO